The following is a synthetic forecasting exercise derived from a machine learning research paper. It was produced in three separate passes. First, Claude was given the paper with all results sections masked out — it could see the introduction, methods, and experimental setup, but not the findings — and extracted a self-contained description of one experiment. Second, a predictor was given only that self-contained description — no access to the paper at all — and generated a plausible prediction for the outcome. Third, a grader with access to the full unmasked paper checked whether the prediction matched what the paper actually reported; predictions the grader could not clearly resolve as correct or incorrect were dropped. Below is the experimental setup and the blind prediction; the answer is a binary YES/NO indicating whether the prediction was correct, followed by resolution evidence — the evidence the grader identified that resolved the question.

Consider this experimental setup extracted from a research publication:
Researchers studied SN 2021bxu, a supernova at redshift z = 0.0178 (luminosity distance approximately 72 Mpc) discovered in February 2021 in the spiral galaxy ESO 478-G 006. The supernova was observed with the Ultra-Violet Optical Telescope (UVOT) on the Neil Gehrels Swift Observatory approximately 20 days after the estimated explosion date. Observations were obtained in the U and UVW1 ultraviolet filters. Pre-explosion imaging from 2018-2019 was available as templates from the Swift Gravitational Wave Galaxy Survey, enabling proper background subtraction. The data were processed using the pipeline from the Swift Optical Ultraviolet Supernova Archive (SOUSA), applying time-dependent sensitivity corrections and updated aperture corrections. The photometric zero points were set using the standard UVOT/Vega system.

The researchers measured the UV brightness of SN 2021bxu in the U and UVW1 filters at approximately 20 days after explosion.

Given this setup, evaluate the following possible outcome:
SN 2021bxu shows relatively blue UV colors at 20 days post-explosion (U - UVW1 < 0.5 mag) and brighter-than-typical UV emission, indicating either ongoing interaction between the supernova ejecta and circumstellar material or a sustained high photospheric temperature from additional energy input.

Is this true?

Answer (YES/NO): NO